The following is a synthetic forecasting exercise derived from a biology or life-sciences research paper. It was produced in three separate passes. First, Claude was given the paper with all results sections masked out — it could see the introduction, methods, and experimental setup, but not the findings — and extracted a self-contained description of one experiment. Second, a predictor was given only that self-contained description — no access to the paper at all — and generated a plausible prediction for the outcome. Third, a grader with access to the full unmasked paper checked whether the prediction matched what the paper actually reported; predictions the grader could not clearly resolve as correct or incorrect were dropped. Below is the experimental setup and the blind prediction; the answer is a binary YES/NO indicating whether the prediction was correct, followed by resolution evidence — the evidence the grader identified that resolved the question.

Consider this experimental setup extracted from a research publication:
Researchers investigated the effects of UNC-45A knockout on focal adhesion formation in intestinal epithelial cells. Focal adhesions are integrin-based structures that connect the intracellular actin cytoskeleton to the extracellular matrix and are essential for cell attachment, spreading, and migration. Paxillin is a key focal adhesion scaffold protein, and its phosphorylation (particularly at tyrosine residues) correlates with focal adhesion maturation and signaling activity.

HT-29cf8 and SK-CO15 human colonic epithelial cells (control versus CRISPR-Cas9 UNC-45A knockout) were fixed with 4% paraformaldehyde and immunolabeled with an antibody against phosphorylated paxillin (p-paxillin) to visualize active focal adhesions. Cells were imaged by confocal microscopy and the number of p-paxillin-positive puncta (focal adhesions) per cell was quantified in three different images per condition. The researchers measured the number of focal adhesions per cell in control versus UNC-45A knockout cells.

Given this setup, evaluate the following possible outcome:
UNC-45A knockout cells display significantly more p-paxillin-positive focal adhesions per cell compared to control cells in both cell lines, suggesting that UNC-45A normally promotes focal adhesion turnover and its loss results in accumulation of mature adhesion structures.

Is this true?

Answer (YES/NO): YES